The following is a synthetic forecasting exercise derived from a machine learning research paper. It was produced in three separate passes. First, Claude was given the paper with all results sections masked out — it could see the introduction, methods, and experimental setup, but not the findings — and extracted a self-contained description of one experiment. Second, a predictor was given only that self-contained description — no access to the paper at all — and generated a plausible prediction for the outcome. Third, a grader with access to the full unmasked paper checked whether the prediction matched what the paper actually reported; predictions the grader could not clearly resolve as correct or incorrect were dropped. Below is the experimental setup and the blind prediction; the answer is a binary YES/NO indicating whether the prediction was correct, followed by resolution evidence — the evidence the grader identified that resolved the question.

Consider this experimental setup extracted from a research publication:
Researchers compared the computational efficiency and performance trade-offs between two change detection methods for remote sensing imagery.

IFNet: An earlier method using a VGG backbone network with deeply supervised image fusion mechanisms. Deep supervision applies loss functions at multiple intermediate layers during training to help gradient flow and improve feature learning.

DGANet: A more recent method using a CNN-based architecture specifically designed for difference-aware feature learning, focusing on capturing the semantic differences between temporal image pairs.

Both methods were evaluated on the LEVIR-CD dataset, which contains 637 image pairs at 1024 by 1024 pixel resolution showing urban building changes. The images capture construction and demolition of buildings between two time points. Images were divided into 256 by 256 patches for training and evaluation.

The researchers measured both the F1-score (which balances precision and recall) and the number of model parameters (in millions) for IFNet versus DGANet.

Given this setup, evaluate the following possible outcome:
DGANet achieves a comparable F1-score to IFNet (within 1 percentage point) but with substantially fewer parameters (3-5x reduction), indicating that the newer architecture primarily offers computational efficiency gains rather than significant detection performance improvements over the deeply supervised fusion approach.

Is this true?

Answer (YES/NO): NO